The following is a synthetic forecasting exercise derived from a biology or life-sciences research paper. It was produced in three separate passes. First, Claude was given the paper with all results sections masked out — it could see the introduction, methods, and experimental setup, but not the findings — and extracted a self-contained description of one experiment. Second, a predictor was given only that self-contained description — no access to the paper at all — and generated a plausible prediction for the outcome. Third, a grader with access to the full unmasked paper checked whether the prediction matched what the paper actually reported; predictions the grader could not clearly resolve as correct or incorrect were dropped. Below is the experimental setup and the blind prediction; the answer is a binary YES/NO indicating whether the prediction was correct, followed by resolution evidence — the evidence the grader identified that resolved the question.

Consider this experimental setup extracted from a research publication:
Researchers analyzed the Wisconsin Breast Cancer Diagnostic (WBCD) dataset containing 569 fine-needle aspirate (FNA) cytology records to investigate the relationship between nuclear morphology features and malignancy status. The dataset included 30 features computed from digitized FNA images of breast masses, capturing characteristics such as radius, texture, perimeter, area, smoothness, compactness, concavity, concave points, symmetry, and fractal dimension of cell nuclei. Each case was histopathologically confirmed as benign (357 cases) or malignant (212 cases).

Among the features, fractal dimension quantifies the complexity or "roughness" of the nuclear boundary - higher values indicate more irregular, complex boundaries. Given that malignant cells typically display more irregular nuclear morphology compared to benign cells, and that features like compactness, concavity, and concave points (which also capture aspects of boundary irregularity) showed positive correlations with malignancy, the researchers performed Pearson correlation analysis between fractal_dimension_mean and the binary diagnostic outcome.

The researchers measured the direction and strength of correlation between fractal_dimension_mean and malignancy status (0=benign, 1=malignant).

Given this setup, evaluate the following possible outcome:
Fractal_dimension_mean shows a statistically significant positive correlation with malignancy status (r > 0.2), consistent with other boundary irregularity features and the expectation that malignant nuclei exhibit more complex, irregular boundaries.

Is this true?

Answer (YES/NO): NO